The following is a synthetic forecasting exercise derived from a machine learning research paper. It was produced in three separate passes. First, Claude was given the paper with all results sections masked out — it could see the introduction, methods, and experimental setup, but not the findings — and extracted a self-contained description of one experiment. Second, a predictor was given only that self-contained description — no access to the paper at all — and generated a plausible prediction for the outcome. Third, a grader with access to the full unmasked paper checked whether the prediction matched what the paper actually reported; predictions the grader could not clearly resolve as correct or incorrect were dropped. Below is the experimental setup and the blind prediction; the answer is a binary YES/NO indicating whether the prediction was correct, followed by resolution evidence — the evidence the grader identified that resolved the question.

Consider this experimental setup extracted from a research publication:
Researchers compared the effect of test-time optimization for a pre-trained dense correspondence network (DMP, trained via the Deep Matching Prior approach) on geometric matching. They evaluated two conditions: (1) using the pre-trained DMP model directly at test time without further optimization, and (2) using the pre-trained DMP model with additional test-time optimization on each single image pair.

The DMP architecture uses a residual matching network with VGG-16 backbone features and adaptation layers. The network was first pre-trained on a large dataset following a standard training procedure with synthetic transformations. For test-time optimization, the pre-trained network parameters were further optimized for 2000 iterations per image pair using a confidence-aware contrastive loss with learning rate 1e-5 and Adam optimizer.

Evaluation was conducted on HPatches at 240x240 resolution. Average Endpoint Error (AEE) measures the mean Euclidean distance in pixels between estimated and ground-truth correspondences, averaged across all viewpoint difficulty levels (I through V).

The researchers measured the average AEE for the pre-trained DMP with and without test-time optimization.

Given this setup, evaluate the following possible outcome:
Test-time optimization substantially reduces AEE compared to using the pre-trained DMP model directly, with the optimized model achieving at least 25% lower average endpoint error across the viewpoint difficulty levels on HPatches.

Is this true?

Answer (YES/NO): YES